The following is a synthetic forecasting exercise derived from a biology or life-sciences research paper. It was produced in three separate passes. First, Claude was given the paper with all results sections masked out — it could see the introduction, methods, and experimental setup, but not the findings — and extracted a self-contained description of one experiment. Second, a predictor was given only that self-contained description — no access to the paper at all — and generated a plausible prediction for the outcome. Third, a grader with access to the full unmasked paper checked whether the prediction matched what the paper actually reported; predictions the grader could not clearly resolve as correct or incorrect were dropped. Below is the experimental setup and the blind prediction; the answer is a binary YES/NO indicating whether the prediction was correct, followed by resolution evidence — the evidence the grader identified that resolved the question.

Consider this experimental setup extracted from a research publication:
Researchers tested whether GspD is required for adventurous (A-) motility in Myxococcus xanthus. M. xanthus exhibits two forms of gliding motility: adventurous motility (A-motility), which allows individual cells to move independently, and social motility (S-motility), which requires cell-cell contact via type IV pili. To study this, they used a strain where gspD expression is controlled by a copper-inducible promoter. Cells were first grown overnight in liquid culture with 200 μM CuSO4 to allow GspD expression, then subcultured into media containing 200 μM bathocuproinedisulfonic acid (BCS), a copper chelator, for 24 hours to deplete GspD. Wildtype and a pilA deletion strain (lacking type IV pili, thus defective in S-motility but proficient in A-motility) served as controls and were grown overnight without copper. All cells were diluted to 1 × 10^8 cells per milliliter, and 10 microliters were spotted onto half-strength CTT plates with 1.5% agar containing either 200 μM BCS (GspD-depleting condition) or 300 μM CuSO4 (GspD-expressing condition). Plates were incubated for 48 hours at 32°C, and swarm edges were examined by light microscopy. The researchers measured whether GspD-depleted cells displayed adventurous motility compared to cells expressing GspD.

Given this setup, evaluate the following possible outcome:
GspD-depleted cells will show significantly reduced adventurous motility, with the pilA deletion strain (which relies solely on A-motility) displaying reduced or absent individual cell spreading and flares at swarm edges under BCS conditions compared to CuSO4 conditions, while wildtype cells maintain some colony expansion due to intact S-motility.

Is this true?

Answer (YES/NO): YES